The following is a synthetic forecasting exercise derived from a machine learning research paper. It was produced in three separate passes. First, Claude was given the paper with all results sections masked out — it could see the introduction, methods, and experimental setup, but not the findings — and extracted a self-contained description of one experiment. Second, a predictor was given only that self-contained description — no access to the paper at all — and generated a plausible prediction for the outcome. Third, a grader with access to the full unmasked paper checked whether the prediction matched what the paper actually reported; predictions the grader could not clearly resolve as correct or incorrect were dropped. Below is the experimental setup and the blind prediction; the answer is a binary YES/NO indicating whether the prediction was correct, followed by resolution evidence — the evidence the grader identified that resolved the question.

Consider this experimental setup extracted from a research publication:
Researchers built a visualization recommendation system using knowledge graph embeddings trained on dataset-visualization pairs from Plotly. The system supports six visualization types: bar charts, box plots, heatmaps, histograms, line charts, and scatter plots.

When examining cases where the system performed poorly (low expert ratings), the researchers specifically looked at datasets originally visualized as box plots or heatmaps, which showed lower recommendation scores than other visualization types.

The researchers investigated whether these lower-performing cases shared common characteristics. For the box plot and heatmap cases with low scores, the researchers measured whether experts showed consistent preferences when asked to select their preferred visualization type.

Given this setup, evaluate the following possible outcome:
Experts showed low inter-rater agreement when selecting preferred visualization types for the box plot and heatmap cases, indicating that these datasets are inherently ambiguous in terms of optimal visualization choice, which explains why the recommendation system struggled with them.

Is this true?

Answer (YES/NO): YES